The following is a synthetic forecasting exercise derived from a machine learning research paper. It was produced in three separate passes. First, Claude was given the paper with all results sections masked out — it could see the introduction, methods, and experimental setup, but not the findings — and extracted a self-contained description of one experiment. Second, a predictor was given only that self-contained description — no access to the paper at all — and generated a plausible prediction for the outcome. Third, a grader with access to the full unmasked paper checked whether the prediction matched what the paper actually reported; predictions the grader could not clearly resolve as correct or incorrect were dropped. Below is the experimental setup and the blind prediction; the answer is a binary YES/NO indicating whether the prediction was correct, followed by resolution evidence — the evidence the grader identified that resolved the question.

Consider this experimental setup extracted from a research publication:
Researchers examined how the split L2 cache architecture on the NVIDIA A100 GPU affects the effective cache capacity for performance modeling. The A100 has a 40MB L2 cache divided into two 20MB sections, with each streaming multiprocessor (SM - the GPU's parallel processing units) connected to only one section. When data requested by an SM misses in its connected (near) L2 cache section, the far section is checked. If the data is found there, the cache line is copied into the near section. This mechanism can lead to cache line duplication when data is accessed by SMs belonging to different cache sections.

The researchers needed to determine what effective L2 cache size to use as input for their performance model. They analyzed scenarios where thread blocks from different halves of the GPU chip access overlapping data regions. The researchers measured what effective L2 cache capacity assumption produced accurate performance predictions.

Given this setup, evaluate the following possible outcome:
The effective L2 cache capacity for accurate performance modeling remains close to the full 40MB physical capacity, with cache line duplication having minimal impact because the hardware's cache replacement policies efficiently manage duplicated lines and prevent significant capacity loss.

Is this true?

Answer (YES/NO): NO